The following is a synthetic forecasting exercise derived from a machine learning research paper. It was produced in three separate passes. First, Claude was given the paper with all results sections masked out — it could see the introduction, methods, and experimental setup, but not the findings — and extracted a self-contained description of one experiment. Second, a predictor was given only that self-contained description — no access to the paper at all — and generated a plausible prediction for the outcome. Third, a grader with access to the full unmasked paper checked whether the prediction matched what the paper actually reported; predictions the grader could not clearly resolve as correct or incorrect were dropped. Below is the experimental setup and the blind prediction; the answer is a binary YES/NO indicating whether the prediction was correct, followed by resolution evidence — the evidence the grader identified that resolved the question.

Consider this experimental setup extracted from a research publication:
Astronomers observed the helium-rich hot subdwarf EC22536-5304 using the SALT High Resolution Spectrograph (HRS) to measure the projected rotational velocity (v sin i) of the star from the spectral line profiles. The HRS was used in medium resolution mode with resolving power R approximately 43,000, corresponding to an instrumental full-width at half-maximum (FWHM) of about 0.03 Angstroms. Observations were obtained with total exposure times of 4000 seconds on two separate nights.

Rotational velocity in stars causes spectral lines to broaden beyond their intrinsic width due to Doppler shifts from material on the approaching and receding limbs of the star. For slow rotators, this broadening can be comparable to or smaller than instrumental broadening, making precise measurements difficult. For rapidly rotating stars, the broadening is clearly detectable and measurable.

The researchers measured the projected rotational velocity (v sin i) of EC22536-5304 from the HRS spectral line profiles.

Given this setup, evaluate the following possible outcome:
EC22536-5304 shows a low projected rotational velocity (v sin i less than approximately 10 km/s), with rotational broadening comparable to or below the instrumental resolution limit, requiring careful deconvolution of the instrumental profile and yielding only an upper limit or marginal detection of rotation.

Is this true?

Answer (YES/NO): YES